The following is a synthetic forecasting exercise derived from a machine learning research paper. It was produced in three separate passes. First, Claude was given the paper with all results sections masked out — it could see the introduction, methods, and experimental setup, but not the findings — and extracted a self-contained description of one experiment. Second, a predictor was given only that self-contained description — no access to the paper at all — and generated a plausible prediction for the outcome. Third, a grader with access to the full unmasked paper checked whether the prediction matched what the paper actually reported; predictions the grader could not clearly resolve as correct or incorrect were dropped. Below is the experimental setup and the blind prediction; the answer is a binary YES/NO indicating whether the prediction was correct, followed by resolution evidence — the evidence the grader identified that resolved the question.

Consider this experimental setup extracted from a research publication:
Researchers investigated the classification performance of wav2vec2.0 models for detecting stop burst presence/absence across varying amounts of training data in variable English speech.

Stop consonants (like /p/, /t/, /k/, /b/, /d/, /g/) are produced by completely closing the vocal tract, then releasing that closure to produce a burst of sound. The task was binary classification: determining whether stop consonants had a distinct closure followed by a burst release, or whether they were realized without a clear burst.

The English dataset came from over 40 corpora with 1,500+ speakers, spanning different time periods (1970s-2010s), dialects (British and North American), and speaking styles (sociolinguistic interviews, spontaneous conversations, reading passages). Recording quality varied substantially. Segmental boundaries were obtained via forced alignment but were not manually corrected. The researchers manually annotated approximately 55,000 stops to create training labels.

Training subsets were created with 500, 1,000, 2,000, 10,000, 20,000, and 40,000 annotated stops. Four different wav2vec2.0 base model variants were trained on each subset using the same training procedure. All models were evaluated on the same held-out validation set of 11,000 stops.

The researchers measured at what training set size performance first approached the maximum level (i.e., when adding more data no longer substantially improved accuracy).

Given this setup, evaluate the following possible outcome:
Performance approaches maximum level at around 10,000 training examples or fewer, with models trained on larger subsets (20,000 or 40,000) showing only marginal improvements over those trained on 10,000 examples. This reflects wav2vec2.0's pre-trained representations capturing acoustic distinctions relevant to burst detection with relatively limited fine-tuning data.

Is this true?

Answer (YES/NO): NO